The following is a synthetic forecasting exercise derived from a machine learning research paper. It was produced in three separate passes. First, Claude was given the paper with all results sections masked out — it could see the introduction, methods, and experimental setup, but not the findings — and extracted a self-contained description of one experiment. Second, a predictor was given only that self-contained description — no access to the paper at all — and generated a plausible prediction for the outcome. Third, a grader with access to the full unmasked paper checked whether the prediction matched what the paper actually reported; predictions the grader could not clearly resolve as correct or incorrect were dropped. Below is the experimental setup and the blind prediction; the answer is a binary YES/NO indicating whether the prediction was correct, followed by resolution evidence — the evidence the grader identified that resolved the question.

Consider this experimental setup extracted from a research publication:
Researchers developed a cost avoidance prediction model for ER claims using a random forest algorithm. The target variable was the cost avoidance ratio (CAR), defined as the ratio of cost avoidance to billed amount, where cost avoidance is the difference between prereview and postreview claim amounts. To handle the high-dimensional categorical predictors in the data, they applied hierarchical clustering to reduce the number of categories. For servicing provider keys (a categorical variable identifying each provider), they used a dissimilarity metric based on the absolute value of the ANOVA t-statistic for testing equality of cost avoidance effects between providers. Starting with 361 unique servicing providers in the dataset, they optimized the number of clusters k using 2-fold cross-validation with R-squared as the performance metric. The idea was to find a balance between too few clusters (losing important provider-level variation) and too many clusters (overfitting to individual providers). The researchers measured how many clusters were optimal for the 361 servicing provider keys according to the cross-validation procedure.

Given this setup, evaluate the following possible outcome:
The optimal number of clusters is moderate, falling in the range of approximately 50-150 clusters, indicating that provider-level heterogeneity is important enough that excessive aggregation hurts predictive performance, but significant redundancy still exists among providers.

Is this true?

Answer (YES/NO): NO